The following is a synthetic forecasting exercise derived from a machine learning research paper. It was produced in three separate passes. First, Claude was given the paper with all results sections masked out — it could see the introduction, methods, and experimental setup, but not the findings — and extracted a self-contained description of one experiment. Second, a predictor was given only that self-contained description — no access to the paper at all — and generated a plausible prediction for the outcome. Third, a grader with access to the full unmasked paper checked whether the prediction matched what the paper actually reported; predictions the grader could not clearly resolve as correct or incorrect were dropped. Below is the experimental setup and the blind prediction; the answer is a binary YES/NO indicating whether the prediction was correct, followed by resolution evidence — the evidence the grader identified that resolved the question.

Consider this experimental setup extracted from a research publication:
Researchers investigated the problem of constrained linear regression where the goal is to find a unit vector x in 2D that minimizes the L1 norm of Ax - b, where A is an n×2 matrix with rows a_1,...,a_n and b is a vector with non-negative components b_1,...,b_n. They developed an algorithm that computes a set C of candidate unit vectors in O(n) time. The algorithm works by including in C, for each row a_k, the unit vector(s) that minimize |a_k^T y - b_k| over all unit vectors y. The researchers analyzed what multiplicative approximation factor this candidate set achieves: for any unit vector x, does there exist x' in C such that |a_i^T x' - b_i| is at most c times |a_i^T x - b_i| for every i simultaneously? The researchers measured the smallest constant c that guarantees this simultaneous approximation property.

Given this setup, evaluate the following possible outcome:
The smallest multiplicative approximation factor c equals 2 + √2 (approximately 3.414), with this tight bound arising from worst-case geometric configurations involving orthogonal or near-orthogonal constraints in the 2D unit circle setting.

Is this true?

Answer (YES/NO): NO